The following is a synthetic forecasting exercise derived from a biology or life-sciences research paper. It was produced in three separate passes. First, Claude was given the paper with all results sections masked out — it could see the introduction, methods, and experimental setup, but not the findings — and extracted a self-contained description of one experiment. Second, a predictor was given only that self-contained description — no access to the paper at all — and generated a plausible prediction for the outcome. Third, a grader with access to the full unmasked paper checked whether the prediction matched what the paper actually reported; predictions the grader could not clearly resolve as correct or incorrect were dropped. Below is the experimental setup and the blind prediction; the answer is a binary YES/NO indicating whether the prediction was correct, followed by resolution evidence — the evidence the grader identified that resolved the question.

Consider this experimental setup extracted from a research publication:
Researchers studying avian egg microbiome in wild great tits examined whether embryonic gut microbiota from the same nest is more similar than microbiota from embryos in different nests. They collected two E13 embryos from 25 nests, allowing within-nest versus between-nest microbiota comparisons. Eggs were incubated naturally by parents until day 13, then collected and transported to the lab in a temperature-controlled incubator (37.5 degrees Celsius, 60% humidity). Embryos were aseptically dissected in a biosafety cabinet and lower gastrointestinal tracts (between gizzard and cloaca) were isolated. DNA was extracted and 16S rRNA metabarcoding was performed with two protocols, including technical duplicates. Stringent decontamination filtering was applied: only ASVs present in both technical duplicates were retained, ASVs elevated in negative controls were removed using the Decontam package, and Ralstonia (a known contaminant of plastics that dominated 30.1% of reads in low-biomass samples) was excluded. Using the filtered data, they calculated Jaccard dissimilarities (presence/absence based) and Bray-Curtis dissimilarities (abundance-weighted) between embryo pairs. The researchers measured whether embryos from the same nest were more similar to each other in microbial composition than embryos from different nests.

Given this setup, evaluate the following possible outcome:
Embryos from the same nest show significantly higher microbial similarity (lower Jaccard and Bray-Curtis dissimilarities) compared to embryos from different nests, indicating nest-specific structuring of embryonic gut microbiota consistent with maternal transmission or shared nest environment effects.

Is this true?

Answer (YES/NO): NO